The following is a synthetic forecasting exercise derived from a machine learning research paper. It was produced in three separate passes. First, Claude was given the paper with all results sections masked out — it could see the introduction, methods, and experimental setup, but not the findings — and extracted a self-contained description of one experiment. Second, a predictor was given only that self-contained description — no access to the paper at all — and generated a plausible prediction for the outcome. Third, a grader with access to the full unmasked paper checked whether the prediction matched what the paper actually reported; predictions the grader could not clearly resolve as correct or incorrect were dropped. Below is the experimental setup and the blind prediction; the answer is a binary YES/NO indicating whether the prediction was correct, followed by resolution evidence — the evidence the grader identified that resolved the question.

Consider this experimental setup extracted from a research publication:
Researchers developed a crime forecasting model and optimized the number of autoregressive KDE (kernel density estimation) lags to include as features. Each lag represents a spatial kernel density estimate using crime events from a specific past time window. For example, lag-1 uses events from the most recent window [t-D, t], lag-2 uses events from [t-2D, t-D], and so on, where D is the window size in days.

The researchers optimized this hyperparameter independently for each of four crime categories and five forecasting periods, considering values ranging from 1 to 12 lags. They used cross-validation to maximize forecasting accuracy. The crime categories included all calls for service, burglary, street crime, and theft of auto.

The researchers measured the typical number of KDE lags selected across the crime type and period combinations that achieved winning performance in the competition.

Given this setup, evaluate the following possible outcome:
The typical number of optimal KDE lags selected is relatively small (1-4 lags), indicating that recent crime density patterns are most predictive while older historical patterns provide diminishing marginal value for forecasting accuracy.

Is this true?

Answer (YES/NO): NO